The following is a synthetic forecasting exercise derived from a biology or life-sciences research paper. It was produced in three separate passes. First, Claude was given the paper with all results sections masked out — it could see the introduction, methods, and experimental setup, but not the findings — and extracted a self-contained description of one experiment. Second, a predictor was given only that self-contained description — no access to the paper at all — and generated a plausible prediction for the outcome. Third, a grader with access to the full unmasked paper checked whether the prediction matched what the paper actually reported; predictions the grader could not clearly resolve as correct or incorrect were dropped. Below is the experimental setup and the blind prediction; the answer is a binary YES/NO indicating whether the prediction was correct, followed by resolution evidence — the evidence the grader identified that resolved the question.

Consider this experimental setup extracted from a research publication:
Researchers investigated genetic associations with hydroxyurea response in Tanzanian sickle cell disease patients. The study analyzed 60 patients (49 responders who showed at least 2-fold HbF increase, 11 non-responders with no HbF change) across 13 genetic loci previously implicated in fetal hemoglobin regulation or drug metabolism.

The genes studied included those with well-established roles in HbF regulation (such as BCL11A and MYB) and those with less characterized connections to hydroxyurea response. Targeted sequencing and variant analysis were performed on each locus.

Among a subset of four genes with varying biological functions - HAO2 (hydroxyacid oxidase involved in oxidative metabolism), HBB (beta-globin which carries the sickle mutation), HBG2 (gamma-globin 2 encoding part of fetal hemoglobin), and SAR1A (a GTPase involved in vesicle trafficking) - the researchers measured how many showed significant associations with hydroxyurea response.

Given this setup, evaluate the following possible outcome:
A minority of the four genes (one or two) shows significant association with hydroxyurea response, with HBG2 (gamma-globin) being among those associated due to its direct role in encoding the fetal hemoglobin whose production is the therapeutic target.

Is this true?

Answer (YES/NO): NO